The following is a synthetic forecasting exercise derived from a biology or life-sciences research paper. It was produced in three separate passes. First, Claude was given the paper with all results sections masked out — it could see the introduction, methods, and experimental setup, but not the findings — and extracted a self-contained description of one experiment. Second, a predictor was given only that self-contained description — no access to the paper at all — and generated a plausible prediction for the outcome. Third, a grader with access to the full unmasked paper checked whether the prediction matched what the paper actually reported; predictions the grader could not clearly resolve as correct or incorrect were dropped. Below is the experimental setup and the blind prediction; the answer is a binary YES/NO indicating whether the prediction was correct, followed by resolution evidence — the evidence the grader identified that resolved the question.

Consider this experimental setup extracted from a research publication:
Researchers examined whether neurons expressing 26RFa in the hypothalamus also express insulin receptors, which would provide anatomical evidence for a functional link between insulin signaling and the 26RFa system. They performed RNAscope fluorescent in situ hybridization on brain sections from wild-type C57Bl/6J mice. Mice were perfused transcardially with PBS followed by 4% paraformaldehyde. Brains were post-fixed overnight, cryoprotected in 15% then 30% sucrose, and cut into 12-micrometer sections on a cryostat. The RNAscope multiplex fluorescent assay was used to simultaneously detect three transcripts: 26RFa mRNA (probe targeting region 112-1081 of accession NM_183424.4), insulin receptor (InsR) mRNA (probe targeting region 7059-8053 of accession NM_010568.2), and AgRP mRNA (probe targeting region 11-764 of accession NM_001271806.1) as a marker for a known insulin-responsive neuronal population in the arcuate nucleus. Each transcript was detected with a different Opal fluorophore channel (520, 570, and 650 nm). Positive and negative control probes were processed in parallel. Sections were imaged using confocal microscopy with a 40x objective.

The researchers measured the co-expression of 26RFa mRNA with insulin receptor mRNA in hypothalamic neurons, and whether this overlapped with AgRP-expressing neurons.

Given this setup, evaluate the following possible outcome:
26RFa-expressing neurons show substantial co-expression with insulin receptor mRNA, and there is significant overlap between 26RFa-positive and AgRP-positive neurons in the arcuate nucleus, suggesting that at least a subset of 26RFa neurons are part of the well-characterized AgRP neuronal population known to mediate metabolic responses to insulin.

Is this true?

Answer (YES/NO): NO